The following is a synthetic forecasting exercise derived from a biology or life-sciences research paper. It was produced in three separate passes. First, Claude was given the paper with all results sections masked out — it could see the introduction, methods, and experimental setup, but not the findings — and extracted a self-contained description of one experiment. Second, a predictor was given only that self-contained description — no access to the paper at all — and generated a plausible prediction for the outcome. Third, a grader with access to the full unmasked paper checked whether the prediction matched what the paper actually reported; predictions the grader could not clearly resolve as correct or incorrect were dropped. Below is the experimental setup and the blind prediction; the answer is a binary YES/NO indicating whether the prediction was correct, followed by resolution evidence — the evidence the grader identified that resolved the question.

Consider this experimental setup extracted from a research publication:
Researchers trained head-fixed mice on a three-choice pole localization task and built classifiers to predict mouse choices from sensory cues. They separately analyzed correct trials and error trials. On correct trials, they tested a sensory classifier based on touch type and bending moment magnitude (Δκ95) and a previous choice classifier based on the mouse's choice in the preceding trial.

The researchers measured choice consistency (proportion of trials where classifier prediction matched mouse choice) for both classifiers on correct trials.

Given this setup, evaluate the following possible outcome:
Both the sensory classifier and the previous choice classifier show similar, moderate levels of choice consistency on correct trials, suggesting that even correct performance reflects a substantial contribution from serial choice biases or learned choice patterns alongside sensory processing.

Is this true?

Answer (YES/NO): NO